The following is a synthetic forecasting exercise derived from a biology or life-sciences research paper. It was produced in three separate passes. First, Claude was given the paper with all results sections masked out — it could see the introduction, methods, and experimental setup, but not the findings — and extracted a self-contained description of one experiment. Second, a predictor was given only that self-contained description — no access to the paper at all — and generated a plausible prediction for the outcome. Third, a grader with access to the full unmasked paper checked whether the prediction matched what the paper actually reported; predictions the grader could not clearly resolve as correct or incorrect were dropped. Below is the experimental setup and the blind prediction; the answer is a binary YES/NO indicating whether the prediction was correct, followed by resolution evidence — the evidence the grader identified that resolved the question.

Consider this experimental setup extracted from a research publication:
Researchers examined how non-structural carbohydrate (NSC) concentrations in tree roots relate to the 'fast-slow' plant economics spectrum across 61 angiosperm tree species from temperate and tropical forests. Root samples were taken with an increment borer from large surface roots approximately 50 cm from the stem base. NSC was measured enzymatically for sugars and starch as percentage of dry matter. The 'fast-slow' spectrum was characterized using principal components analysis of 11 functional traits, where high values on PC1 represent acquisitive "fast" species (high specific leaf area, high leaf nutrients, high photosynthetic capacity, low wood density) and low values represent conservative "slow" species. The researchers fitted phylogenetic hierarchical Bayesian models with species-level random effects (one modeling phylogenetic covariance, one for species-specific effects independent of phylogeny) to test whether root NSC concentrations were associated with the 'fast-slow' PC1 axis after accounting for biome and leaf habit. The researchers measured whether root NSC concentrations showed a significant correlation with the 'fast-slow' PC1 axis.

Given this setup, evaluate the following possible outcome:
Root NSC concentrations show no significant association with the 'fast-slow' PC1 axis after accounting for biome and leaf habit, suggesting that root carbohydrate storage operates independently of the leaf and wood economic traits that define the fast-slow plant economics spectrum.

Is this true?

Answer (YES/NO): YES